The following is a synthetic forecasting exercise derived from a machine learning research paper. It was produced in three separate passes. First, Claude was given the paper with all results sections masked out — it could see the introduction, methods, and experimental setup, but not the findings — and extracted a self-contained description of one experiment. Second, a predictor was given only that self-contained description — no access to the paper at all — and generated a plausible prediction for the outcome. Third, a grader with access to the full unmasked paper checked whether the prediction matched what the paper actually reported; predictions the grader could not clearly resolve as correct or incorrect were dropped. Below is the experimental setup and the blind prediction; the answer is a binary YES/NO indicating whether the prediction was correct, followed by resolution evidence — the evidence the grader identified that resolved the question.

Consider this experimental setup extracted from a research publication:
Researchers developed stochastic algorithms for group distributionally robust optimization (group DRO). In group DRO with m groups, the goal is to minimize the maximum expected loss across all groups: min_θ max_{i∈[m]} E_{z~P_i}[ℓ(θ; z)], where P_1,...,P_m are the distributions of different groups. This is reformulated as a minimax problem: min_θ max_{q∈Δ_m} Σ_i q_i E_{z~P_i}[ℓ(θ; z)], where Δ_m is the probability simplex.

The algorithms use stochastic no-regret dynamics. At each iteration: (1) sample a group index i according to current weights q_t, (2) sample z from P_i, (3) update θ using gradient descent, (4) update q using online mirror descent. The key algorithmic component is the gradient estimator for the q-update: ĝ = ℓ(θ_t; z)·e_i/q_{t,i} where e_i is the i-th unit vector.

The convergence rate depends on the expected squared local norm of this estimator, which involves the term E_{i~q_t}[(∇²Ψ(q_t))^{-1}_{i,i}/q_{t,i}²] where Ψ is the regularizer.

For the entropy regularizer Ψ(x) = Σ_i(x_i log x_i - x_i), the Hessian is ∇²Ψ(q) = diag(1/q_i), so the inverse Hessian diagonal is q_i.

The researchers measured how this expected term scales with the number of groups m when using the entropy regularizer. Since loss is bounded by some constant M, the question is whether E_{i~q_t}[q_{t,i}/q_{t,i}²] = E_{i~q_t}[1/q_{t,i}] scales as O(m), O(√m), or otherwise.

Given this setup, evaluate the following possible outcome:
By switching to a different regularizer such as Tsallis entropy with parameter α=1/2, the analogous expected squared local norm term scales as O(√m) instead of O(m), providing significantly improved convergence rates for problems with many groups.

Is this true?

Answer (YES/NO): YES